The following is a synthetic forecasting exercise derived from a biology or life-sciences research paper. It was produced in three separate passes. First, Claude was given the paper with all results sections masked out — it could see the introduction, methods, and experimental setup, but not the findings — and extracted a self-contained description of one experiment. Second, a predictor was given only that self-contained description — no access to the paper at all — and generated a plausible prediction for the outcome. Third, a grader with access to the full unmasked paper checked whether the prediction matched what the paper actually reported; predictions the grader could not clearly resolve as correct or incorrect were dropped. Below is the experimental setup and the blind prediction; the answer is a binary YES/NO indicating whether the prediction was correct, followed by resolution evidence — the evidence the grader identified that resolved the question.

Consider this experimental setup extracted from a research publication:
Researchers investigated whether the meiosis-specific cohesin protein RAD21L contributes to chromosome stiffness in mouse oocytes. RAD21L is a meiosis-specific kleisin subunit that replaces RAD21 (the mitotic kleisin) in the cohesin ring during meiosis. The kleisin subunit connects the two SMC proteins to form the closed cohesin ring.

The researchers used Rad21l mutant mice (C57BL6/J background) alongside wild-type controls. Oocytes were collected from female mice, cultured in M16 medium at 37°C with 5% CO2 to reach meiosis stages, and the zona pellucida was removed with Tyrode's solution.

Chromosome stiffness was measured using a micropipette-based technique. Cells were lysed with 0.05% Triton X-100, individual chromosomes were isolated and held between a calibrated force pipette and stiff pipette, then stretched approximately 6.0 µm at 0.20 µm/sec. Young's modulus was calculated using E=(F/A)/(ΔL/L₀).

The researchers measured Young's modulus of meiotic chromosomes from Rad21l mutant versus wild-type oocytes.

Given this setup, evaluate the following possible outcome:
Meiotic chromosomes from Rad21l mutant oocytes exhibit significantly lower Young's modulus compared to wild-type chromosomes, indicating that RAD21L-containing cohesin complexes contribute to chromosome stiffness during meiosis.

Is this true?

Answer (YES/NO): NO